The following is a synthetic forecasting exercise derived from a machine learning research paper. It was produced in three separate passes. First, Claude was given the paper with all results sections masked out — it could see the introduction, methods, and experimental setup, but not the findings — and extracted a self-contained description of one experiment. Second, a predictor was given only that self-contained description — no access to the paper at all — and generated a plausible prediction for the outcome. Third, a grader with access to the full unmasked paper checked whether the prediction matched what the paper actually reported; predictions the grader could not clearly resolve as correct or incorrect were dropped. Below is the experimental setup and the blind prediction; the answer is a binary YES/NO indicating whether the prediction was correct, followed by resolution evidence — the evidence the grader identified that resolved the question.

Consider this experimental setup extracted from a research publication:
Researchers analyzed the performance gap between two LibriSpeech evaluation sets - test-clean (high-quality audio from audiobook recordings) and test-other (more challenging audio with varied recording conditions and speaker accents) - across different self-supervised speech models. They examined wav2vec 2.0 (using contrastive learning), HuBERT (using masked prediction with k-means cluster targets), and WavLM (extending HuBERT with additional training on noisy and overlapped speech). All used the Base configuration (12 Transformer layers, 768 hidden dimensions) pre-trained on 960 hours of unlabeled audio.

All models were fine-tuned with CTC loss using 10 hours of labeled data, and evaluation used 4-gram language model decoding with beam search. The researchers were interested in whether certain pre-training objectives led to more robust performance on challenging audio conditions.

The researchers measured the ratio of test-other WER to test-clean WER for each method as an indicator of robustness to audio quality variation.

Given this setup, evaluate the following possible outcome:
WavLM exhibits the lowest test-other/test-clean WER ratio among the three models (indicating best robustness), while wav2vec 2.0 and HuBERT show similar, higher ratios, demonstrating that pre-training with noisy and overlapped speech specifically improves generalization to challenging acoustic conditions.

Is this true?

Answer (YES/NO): YES